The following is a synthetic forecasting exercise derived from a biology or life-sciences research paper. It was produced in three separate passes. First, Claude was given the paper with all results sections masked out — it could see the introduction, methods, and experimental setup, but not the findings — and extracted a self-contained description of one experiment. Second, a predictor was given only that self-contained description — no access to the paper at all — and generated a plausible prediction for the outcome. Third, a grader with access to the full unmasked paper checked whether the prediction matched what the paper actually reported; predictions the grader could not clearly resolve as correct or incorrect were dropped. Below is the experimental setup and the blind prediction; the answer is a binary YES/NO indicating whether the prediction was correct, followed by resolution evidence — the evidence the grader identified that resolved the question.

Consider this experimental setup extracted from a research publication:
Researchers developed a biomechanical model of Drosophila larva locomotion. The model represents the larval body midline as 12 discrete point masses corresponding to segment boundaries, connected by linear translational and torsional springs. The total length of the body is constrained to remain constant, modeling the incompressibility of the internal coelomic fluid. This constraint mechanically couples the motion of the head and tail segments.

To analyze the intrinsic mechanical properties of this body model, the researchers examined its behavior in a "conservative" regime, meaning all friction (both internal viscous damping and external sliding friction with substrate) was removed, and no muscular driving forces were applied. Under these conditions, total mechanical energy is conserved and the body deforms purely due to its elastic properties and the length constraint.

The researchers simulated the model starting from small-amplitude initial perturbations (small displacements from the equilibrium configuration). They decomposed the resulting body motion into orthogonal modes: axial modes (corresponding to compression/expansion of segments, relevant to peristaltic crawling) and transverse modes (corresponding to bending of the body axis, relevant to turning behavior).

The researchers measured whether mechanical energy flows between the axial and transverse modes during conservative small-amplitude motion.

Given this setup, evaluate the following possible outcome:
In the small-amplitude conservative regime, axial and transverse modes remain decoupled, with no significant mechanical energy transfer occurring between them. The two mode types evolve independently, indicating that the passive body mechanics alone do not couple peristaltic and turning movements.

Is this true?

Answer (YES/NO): YES